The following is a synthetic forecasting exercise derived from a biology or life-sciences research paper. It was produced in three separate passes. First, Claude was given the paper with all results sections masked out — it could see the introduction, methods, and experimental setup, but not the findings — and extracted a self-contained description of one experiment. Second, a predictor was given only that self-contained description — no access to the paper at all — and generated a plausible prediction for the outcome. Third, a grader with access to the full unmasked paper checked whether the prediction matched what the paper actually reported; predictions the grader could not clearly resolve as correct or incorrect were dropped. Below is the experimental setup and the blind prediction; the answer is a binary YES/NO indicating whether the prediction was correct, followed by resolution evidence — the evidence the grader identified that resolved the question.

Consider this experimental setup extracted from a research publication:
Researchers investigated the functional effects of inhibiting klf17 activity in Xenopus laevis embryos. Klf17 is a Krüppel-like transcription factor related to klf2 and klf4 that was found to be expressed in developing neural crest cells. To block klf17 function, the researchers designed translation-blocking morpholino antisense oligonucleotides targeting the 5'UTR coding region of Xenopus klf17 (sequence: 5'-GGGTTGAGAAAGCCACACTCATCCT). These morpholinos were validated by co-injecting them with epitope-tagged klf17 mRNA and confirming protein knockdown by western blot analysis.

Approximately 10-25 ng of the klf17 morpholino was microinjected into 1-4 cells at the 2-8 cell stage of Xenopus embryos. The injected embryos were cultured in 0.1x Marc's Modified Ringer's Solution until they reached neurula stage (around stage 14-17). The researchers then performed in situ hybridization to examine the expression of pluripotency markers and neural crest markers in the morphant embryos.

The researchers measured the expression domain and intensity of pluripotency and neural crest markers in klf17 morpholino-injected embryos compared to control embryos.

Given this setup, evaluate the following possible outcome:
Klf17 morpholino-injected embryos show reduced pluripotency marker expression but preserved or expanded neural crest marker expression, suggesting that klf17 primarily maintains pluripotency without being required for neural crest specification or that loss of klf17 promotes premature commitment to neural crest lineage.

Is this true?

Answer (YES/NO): NO